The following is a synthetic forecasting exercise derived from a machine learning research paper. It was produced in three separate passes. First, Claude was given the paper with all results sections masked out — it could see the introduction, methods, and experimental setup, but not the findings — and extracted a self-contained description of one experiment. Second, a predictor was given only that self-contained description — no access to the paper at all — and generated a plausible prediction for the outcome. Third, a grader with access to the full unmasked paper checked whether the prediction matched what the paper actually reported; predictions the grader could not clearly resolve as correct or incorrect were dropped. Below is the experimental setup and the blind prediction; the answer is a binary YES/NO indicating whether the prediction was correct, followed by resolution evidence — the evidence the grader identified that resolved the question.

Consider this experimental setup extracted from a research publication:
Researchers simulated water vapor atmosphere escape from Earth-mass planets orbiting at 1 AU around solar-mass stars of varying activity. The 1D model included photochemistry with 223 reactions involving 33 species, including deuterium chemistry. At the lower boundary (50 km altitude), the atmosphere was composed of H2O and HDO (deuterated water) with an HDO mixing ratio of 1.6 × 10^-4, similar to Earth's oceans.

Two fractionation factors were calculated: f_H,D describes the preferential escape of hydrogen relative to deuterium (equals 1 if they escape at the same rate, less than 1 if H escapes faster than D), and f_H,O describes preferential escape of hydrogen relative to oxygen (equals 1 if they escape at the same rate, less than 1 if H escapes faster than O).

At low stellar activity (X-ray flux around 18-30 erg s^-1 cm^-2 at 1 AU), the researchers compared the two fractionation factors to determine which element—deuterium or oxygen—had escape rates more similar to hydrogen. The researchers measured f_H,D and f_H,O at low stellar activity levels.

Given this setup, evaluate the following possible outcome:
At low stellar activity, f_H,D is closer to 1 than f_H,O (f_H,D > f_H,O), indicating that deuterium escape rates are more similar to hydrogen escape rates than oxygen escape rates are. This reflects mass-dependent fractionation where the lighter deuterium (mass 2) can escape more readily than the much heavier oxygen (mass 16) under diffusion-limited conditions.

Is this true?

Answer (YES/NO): YES